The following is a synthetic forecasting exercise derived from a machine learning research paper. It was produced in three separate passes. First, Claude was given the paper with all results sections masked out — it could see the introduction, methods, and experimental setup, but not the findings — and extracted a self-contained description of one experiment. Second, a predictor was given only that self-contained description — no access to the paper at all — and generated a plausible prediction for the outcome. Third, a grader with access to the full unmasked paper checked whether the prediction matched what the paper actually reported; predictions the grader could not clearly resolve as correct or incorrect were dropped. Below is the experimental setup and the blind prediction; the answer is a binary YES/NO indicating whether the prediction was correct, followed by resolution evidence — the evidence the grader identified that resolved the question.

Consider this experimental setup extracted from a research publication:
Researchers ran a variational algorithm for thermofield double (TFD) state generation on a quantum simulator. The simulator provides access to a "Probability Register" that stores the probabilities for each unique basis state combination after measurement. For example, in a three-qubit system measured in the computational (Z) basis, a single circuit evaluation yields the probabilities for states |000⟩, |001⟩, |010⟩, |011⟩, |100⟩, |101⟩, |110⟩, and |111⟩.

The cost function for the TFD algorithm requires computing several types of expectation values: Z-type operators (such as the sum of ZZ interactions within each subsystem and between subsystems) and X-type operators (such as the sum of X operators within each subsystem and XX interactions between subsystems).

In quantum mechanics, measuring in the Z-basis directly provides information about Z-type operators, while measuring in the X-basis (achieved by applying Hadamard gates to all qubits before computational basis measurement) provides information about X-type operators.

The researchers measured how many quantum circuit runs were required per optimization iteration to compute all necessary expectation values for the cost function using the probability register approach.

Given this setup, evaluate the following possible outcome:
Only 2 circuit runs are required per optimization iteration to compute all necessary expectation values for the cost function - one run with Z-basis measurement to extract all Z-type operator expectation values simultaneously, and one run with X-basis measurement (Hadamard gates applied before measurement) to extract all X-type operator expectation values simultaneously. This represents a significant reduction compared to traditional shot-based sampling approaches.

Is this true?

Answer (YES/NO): YES